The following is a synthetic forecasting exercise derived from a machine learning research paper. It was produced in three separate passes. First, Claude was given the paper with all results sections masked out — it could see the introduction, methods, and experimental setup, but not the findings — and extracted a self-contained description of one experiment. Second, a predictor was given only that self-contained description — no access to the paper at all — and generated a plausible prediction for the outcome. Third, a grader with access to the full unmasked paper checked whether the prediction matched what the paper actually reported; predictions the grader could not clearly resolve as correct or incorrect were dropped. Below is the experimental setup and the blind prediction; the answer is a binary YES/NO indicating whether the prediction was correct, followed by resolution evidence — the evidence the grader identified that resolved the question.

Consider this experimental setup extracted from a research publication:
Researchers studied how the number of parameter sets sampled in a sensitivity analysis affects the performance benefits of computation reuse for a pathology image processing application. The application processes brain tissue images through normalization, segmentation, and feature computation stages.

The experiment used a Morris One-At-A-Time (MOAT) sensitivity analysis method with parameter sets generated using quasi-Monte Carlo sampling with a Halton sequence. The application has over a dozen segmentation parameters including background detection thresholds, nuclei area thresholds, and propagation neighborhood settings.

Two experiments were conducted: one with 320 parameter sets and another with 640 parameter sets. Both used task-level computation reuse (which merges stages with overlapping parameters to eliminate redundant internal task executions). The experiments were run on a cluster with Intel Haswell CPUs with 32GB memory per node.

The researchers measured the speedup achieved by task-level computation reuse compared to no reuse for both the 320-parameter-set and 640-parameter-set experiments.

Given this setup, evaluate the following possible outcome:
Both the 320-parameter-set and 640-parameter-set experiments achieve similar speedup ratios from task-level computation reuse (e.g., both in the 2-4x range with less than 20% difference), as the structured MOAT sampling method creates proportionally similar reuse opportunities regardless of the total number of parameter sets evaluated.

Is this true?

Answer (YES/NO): NO